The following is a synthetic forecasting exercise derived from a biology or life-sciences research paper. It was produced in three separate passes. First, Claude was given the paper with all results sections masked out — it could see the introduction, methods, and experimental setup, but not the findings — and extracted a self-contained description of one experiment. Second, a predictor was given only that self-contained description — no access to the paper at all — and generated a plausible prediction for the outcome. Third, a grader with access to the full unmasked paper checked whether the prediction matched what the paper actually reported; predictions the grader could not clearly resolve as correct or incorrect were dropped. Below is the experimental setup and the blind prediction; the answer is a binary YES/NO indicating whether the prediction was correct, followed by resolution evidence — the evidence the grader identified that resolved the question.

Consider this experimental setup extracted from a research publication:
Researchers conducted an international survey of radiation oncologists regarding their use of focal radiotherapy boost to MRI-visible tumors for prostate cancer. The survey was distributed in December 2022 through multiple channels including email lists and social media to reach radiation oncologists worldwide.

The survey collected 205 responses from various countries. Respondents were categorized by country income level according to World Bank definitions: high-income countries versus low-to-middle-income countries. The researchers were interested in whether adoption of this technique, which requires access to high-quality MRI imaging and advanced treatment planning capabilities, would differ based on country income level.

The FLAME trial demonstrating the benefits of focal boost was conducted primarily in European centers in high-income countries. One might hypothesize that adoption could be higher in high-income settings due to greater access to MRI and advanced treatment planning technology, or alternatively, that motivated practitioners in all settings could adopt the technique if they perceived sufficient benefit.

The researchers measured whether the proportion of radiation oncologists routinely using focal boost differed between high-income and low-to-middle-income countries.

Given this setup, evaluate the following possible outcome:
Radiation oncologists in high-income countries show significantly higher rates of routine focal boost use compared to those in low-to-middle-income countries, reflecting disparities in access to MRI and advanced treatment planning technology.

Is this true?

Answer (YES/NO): NO